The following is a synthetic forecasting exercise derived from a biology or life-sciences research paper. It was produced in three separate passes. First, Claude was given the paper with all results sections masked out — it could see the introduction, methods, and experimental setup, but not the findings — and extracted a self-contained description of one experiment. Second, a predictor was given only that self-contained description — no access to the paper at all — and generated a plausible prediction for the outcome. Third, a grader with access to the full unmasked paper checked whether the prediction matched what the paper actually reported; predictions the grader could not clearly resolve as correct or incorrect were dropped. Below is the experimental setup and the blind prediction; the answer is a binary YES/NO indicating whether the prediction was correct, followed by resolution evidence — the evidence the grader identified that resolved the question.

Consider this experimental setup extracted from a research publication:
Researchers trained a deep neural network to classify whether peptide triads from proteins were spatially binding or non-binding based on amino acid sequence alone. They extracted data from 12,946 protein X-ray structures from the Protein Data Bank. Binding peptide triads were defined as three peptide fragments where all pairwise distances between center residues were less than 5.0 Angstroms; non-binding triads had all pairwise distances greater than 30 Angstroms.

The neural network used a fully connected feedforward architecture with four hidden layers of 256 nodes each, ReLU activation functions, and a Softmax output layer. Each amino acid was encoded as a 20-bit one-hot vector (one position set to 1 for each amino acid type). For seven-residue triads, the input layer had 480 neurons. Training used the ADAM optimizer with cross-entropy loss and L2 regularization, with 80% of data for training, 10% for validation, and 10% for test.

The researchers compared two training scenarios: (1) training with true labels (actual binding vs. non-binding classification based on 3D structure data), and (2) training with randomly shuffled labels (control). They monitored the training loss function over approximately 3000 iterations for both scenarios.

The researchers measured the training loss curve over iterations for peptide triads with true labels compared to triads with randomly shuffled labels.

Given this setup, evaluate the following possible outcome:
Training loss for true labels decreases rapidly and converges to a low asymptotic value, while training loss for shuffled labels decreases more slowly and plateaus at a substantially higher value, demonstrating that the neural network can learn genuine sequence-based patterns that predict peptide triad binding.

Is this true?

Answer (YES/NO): NO